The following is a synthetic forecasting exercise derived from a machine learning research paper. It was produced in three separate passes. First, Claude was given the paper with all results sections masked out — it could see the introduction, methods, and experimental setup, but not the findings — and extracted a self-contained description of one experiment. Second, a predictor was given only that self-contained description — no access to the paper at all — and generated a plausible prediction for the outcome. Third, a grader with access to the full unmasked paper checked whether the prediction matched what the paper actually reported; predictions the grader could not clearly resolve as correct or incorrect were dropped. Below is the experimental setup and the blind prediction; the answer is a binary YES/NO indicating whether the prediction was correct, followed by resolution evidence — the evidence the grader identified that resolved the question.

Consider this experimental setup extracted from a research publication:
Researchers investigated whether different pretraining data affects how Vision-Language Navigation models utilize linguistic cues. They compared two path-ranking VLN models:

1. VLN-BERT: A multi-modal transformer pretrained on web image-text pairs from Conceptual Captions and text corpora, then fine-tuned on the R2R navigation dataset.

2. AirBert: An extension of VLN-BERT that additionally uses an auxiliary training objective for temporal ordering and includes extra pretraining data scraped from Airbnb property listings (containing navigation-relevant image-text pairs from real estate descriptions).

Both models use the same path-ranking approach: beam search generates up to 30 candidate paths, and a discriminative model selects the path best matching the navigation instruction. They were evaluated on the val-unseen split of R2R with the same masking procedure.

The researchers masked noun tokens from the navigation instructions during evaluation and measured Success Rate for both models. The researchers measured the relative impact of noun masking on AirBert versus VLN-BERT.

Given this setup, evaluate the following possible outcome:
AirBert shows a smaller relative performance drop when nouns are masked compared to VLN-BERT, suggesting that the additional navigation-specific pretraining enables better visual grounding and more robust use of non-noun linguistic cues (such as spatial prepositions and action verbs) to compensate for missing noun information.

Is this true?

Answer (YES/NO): NO